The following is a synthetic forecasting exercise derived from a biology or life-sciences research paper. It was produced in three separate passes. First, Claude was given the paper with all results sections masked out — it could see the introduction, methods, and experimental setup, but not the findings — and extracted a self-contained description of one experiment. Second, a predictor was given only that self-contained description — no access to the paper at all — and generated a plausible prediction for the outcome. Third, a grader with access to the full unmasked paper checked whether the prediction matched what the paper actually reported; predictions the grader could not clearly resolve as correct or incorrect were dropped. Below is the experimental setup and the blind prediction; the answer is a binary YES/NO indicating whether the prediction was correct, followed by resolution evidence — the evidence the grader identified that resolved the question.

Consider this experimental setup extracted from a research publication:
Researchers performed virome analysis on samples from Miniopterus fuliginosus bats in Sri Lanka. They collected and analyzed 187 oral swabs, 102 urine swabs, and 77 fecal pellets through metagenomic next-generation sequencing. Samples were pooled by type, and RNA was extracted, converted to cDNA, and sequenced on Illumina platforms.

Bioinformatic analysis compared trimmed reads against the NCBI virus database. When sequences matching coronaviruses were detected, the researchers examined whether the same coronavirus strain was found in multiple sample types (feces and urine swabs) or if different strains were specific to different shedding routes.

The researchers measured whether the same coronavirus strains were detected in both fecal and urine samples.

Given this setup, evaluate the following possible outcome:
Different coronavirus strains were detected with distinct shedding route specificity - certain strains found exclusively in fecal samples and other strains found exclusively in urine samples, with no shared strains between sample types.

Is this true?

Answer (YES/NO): NO